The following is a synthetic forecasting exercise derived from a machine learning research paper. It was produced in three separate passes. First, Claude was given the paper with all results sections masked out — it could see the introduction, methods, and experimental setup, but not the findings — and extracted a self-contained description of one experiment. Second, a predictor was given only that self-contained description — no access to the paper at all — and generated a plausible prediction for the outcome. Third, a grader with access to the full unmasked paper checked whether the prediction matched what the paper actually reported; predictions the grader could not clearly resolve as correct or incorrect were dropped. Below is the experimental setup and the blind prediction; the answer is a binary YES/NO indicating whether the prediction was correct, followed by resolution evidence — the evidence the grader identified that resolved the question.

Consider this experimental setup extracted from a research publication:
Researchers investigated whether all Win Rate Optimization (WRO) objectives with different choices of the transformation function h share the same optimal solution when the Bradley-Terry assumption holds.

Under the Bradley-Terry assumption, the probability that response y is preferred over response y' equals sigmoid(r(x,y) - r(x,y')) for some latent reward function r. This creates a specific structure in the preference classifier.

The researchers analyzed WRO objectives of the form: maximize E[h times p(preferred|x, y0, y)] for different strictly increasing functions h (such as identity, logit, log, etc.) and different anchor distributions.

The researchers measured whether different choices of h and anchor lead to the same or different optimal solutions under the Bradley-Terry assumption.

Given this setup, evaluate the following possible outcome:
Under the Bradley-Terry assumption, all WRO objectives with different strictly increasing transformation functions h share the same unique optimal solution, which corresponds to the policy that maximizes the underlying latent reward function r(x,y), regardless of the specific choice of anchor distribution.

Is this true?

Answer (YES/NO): YES